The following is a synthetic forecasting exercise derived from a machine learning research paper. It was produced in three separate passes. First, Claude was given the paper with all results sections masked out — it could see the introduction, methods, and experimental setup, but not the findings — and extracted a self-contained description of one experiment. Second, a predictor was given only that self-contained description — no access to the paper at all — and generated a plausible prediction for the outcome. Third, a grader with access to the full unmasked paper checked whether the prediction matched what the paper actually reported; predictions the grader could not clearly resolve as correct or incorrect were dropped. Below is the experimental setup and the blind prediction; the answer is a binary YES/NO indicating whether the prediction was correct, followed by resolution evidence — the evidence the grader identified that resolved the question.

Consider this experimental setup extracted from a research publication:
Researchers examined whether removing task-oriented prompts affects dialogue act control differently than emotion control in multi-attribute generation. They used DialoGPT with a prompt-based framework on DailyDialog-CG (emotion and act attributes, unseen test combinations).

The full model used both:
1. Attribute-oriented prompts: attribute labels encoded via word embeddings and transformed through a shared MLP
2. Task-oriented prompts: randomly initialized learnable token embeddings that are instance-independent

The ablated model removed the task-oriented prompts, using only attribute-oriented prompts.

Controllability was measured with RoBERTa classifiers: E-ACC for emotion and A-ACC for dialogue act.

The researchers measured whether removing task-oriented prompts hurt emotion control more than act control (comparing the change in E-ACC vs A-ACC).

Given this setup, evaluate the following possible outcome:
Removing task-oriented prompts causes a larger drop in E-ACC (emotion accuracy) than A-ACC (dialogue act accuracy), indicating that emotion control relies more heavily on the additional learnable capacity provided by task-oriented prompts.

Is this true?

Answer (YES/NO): NO